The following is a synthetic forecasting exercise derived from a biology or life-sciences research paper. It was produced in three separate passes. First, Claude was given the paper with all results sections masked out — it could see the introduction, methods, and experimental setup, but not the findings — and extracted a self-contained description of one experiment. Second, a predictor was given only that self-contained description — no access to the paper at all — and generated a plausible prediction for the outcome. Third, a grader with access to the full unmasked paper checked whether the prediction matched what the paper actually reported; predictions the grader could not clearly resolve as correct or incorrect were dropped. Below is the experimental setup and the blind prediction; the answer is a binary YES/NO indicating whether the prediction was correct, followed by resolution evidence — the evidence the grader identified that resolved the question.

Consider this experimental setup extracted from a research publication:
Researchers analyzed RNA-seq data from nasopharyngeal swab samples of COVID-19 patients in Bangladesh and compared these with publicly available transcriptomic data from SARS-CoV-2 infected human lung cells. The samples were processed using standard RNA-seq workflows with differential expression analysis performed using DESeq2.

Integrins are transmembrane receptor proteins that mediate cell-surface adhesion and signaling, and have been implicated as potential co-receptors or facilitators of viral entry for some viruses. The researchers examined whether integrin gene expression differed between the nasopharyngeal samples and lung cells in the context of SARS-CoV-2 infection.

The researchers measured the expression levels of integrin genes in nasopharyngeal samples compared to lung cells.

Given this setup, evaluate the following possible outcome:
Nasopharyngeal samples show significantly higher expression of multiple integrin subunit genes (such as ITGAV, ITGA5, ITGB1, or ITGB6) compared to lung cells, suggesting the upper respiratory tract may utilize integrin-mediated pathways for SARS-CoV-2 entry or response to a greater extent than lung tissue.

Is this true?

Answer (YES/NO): NO